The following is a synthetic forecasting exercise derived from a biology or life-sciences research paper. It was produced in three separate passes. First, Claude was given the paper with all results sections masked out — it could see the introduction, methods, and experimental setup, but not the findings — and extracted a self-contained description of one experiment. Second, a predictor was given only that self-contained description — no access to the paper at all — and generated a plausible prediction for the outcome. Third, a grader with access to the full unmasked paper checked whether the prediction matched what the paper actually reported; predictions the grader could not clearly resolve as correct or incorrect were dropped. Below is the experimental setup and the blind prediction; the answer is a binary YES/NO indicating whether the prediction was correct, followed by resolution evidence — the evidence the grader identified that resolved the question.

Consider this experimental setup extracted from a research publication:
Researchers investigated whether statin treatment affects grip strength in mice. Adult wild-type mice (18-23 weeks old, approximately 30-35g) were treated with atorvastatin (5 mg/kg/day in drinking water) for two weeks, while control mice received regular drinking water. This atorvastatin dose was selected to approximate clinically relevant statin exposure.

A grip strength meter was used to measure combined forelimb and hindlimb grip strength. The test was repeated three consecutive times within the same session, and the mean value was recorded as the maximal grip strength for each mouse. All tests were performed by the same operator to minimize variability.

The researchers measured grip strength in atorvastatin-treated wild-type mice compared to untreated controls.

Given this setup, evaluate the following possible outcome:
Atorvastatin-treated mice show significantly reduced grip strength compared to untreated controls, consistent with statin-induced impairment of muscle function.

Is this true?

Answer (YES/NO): YES